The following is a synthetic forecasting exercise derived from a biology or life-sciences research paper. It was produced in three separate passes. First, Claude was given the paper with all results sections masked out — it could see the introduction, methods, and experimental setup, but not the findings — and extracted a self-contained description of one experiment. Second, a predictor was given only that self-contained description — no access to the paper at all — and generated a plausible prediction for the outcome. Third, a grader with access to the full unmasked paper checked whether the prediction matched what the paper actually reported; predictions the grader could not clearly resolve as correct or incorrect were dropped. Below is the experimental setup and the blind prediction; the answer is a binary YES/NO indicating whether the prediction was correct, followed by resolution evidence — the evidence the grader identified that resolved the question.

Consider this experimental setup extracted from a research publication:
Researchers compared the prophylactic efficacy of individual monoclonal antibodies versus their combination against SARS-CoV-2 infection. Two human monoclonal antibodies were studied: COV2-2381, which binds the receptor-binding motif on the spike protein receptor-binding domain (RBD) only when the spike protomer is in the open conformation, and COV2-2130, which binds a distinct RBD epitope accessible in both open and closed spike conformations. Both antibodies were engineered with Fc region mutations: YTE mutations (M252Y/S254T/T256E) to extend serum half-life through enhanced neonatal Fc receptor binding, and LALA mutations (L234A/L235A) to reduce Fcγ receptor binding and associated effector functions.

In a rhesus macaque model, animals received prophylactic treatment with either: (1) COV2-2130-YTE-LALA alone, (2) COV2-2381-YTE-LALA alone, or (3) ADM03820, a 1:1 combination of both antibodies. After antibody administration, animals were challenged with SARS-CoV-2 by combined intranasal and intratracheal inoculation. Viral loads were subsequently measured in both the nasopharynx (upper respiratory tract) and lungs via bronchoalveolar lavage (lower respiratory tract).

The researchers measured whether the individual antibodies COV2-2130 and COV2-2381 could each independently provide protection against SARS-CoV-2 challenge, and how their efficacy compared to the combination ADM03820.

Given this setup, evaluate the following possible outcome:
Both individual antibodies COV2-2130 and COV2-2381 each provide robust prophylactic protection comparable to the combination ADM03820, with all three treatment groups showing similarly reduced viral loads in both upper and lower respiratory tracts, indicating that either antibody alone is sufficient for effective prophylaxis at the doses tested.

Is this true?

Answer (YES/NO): YES